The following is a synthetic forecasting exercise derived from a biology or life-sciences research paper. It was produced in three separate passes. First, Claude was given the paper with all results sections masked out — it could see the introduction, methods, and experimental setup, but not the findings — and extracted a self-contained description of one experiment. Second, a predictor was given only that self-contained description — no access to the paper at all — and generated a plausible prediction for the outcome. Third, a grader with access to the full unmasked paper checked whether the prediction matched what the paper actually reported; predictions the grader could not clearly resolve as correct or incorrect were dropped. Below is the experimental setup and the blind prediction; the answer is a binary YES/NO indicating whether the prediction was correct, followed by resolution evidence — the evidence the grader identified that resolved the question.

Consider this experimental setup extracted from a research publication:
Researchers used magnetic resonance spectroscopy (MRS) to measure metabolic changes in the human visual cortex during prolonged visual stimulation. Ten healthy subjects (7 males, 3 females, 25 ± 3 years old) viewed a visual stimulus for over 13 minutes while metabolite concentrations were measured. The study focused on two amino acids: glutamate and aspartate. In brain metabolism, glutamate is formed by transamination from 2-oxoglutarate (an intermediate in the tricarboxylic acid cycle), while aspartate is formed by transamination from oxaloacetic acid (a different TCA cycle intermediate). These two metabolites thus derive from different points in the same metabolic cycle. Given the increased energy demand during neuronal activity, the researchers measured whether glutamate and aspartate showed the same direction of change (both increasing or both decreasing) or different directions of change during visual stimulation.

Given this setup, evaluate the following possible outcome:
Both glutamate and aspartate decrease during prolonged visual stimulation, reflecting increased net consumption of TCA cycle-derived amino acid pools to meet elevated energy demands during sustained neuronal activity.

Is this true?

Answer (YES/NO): NO